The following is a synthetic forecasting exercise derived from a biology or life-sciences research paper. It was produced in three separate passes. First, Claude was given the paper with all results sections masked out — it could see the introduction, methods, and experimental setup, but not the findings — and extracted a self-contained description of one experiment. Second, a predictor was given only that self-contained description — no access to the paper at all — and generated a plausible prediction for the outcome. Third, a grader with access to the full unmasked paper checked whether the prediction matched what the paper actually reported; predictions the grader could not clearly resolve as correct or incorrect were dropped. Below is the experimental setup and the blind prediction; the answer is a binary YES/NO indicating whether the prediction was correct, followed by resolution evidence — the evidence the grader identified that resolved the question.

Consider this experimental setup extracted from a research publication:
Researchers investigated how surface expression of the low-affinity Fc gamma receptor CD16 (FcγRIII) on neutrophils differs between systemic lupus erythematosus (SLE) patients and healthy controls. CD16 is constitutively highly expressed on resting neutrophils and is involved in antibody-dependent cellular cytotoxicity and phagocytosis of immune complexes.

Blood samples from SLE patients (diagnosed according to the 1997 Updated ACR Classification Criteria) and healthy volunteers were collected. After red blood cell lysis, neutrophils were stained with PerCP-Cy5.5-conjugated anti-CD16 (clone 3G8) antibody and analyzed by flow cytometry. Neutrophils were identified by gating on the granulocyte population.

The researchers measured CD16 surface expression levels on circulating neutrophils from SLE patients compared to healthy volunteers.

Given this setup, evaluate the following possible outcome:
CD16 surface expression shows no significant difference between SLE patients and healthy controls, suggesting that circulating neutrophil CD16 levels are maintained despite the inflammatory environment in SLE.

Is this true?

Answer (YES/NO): NO